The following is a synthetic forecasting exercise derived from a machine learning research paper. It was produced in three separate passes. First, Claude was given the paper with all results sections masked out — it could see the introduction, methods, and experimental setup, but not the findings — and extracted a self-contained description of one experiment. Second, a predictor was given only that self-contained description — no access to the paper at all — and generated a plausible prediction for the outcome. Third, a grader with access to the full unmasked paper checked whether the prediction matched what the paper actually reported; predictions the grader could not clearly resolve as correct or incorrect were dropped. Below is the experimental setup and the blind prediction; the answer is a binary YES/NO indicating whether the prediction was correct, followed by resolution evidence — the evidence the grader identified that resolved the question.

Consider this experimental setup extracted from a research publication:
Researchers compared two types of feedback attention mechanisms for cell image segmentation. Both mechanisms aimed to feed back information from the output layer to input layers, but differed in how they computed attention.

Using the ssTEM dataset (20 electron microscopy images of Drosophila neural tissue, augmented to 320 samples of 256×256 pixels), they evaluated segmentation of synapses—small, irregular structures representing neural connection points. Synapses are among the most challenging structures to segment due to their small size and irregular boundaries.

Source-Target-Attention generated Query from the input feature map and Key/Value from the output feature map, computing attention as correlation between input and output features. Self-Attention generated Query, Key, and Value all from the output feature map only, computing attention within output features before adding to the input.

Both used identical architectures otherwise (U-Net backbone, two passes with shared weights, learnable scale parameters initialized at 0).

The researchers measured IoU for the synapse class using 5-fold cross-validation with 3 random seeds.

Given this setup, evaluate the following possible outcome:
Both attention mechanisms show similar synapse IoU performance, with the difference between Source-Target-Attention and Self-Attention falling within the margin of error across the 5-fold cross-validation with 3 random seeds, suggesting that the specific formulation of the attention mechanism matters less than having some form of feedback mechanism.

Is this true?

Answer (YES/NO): NO